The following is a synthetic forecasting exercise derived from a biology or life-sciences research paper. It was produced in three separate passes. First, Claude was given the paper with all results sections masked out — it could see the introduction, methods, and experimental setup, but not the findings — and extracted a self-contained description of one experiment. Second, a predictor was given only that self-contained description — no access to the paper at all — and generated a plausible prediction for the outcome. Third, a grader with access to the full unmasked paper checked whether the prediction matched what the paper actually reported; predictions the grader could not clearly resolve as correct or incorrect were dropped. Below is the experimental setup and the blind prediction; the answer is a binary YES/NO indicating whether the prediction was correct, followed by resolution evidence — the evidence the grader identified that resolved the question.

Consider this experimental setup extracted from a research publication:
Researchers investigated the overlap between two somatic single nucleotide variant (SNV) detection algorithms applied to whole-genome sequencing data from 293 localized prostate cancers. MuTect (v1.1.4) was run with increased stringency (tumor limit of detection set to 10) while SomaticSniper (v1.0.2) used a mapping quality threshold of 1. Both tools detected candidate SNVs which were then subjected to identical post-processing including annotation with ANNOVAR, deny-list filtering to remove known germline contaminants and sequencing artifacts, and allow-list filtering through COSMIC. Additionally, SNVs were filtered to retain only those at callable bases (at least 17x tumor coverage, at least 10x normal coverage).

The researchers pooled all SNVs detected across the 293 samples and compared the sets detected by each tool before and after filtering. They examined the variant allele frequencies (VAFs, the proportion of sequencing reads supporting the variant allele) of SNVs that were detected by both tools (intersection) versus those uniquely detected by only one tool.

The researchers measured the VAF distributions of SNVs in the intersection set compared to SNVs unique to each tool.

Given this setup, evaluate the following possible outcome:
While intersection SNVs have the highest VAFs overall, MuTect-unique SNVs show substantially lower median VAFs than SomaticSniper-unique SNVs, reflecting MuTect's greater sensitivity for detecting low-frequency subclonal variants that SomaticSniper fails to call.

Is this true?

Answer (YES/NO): YES